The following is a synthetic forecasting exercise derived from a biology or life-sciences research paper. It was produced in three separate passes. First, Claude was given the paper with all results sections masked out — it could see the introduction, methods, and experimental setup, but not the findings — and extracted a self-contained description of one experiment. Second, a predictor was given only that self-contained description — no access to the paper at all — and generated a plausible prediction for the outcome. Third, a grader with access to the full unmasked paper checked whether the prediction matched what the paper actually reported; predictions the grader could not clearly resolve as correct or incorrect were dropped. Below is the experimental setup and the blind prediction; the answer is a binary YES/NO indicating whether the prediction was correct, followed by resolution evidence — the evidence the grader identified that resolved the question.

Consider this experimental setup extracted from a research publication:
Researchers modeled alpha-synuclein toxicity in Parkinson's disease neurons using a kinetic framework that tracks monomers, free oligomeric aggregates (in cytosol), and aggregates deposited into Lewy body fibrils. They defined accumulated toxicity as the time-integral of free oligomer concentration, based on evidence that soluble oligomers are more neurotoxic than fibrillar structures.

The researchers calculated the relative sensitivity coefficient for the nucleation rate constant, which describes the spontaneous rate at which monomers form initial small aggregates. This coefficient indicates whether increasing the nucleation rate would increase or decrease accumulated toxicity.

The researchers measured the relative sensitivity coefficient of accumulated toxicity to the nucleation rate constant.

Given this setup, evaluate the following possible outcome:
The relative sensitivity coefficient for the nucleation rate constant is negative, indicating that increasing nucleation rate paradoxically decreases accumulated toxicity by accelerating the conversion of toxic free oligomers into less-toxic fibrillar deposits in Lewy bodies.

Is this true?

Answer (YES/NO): NO